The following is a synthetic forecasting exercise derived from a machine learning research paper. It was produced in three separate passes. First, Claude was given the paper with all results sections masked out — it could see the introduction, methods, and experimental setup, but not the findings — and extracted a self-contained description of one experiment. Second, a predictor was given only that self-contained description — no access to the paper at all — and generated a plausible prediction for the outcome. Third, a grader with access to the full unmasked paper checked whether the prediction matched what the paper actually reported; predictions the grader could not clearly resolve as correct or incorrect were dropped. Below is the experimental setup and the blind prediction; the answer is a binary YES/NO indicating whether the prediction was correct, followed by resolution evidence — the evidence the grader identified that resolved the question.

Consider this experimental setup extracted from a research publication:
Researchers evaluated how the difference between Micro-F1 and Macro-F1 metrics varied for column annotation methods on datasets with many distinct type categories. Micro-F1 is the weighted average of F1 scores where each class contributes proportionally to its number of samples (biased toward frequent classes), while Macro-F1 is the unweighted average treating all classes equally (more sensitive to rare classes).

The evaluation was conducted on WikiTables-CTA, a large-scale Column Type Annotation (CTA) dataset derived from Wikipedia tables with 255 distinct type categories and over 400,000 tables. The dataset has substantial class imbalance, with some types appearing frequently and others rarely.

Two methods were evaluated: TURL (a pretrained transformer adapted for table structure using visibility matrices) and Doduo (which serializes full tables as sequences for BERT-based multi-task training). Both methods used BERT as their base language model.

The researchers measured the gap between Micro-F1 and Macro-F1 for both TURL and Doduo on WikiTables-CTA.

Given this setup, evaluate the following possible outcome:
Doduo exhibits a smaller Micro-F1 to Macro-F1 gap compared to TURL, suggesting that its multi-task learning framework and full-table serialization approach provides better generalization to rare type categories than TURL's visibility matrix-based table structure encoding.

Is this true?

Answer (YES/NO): YES